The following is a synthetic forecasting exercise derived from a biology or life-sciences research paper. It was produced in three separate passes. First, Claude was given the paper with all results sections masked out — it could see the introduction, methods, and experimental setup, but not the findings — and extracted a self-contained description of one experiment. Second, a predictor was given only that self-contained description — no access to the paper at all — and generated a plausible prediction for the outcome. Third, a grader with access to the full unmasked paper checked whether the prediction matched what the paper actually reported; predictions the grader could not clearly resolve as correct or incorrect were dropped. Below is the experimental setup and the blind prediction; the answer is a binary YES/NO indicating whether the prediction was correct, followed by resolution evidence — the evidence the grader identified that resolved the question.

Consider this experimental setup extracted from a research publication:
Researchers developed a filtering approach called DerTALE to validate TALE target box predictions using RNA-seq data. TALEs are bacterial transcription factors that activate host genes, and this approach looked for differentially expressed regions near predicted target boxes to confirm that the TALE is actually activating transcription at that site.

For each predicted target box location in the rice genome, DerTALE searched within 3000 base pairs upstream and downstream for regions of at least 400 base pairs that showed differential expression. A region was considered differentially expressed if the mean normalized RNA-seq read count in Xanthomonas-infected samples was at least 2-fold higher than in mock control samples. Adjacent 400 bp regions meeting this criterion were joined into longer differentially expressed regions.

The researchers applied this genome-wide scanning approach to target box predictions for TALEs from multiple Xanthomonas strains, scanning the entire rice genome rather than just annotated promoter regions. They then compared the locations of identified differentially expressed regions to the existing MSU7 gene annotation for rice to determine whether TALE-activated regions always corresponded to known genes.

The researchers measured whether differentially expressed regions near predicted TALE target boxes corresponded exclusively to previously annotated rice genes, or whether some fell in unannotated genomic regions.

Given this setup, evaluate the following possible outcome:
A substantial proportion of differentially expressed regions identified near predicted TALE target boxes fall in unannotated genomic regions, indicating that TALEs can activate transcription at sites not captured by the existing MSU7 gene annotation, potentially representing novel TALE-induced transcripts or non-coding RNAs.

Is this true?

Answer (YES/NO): NO